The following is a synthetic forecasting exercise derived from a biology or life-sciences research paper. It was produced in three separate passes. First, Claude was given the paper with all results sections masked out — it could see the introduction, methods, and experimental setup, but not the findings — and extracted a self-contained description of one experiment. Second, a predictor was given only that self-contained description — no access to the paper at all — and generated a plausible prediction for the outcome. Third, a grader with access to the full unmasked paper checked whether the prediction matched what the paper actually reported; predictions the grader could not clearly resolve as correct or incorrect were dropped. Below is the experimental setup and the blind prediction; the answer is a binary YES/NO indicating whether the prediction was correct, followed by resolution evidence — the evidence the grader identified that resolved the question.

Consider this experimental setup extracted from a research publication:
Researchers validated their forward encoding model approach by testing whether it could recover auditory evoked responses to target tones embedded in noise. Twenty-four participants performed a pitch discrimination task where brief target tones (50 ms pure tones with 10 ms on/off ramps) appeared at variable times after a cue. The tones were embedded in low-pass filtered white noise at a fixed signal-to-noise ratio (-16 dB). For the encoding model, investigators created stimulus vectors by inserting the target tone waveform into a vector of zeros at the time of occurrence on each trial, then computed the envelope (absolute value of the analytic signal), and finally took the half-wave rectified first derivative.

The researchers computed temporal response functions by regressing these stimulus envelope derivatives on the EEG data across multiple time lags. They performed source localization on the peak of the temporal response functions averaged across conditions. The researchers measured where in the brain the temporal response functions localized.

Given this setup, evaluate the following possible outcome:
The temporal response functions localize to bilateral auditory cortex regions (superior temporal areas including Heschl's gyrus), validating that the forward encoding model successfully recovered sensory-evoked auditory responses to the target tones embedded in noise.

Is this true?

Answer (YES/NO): YES